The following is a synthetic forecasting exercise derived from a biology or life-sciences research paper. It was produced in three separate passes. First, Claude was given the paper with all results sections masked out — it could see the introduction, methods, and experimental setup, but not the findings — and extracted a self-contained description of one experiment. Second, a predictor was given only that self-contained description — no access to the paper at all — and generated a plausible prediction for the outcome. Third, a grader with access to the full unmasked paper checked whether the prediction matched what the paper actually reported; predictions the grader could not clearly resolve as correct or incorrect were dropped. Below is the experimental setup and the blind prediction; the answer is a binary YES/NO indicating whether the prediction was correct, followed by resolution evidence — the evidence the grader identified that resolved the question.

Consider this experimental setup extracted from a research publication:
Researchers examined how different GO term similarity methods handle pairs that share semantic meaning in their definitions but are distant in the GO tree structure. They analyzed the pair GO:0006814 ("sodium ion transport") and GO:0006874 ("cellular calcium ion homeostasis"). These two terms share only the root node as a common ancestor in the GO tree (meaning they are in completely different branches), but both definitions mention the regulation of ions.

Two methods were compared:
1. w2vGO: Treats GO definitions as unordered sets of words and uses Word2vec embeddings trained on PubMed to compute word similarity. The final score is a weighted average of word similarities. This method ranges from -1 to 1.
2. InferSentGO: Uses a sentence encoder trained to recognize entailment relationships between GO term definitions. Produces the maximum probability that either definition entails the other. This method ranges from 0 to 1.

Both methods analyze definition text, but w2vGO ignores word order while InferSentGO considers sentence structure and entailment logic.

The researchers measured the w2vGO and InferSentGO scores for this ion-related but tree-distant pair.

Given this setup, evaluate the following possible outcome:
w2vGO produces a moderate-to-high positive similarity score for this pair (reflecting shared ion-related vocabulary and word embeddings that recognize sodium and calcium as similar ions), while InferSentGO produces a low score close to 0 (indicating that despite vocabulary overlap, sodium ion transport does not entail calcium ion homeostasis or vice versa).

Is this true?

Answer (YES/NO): YES